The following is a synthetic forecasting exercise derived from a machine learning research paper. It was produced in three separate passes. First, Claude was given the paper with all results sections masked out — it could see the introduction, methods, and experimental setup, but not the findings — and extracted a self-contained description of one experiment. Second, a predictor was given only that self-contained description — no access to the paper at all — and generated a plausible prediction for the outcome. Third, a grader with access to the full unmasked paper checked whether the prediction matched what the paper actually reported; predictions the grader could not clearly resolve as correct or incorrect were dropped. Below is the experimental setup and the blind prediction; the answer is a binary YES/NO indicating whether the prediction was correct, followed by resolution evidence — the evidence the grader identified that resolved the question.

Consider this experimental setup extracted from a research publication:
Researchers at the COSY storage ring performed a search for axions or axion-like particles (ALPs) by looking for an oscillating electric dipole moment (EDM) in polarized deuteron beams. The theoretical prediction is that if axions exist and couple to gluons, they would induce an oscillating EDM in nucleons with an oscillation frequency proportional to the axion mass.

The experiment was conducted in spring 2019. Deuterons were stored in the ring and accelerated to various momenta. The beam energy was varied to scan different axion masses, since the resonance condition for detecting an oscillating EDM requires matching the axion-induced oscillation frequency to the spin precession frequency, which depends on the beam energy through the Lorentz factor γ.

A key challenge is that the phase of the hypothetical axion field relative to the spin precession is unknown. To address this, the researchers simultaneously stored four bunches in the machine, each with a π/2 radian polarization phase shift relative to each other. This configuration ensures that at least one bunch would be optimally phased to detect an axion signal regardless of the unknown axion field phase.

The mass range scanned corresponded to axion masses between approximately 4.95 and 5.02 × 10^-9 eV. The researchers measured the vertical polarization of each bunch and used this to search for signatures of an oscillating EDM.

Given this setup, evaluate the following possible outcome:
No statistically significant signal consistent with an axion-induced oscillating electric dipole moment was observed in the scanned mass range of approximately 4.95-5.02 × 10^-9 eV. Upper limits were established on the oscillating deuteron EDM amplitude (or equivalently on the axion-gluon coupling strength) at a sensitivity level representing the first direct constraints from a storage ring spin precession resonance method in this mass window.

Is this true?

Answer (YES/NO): YES